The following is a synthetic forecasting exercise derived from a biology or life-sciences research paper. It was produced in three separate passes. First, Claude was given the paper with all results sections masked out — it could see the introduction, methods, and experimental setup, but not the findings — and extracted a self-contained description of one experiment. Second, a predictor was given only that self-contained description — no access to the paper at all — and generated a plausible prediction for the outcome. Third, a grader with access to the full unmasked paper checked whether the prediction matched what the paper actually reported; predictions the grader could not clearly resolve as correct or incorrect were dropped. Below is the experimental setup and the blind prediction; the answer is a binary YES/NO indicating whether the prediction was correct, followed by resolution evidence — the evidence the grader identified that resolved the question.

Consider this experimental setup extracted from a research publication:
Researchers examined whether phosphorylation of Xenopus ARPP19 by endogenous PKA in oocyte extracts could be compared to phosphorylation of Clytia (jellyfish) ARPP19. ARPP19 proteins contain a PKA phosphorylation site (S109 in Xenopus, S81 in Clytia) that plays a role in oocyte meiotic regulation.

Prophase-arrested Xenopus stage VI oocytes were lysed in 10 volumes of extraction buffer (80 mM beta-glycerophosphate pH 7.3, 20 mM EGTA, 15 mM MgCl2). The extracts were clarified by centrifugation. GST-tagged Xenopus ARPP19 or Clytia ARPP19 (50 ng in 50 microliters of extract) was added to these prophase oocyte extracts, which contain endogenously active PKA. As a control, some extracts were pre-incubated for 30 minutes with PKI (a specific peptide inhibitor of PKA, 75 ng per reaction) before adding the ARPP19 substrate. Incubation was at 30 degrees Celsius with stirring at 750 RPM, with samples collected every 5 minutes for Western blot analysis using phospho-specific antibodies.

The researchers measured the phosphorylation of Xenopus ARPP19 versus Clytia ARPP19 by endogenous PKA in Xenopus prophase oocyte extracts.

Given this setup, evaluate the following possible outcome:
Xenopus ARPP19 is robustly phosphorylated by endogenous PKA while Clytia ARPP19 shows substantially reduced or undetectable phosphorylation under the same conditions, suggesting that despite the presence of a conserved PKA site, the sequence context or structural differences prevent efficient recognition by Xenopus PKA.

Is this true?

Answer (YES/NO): YES